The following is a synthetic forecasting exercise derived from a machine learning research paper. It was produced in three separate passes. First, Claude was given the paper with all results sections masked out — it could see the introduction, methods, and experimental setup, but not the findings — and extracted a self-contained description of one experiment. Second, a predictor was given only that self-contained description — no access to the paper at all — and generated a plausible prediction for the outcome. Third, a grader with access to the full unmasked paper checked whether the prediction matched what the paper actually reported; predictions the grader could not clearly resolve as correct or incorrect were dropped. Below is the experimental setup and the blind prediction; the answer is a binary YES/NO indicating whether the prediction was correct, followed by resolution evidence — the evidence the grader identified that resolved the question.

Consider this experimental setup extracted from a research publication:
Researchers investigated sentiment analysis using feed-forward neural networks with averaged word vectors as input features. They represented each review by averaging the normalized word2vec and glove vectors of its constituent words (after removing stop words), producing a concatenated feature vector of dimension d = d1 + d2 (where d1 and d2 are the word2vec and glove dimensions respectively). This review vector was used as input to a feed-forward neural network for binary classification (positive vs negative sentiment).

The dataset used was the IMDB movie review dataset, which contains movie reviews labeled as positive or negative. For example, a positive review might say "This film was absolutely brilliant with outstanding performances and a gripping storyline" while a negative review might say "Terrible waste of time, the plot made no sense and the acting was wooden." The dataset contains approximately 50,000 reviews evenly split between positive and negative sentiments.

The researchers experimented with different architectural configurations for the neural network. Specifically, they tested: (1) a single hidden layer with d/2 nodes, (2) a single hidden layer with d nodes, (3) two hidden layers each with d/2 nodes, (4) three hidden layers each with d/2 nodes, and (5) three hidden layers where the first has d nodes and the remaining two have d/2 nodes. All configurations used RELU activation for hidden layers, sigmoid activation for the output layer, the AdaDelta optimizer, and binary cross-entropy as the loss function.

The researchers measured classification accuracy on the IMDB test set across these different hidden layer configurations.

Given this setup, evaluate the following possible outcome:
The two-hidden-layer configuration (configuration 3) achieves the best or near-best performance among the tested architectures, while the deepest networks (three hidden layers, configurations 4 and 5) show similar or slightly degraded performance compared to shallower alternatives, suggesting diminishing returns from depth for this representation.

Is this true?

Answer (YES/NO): NO